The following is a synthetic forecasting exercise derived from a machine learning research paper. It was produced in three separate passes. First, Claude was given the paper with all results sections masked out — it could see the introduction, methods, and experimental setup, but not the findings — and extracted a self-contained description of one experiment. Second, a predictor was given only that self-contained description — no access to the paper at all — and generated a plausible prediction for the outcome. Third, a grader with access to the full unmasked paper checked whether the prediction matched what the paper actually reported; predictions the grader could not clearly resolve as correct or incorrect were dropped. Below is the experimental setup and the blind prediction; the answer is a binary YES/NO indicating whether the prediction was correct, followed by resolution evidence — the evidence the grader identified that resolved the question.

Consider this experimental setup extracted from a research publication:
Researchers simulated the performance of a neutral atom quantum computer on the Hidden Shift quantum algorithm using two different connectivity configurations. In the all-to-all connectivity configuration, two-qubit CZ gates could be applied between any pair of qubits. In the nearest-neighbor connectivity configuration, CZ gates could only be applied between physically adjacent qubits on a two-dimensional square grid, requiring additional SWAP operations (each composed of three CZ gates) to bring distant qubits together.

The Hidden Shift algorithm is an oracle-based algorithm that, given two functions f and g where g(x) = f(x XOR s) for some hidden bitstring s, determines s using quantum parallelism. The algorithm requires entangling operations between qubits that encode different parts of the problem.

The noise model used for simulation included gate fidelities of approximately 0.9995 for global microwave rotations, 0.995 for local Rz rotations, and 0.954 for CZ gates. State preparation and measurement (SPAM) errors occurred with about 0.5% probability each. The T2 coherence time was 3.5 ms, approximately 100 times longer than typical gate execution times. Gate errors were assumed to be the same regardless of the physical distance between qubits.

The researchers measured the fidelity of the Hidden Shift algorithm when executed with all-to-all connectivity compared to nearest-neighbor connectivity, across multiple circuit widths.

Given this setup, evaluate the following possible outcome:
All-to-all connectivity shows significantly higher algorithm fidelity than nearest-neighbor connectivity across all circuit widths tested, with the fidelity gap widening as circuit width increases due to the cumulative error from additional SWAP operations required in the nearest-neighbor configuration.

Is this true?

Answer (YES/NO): NO